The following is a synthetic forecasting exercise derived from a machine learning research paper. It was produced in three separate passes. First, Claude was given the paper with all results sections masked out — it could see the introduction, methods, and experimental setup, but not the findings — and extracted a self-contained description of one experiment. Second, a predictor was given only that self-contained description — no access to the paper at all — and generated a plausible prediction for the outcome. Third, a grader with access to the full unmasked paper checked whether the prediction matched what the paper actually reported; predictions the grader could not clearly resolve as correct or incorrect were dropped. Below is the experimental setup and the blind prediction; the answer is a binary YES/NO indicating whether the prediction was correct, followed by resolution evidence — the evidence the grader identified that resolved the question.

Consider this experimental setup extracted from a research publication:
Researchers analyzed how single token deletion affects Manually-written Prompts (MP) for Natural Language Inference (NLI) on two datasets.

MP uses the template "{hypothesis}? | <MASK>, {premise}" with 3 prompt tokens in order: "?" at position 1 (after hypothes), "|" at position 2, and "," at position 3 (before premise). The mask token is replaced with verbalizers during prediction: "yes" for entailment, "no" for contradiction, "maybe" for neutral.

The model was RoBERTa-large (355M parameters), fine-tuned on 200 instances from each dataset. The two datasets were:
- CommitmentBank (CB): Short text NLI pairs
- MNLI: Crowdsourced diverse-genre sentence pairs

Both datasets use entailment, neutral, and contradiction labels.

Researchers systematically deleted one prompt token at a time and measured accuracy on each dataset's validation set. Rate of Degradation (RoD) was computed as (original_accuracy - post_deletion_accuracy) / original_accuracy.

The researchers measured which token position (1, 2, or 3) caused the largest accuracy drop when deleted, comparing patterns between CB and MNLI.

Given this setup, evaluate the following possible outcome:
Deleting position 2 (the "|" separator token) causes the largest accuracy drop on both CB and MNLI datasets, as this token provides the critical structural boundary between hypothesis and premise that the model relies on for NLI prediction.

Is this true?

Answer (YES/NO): NO